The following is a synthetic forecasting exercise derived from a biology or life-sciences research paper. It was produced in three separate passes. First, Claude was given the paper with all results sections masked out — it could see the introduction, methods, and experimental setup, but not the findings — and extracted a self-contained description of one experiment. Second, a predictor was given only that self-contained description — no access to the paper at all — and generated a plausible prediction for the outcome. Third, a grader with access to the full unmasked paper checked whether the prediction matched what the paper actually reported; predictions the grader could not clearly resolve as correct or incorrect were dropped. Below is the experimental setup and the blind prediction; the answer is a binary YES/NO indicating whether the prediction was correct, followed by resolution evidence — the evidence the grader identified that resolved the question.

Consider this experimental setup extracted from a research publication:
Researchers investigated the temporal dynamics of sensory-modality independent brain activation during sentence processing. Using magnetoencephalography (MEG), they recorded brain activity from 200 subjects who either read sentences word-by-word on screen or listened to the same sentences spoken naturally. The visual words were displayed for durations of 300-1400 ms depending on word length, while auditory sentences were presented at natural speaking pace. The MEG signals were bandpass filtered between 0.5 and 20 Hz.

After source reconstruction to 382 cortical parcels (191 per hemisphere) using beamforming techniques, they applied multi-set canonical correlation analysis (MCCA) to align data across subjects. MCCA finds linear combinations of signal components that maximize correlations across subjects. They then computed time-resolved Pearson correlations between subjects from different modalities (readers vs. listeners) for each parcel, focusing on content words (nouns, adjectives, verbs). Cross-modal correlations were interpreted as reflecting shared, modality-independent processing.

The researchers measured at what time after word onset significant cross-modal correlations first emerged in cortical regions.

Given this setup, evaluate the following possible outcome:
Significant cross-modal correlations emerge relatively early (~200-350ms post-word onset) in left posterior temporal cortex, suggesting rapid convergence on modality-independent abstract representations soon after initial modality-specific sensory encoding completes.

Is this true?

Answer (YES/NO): NO